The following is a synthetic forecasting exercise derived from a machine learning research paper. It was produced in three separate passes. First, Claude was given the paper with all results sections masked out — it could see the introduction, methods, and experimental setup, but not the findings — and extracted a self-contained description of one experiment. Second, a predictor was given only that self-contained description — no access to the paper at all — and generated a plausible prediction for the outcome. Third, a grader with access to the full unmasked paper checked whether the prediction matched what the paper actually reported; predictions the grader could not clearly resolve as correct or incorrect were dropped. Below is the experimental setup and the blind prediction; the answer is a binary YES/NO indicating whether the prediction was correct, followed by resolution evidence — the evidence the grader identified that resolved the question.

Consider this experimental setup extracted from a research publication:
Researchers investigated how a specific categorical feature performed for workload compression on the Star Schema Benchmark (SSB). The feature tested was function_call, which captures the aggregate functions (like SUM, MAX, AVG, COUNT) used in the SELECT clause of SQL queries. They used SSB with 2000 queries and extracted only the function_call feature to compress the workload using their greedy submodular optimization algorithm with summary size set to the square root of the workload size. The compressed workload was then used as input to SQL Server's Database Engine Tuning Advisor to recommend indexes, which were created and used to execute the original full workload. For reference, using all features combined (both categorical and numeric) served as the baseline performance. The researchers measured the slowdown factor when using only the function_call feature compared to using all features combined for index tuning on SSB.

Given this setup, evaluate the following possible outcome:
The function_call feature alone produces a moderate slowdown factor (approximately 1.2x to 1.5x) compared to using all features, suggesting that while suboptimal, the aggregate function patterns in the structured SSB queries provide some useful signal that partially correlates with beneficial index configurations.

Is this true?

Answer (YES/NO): NO